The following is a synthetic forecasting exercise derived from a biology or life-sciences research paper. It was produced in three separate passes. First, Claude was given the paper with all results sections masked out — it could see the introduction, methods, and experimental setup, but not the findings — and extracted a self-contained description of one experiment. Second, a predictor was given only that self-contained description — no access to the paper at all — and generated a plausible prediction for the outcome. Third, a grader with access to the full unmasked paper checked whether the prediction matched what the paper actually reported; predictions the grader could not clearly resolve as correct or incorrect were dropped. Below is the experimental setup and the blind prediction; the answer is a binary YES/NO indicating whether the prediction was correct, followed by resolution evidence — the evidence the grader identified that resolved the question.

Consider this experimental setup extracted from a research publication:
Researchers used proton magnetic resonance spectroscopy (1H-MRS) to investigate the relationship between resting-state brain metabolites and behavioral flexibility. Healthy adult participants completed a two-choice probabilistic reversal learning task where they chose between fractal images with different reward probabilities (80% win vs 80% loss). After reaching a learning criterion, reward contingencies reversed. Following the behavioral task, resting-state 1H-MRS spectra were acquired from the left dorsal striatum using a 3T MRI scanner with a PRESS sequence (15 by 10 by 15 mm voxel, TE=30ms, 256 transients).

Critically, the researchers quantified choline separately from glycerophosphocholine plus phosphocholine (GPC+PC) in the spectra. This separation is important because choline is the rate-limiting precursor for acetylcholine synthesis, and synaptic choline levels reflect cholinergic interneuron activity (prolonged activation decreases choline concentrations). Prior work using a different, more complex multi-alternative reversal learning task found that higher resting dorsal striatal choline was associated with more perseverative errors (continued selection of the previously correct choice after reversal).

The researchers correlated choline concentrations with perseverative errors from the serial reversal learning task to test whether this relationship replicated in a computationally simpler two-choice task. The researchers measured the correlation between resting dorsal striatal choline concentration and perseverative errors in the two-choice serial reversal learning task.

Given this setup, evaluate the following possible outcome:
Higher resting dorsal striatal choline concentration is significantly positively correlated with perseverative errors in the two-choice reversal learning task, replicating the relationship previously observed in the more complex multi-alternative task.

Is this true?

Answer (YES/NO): NO